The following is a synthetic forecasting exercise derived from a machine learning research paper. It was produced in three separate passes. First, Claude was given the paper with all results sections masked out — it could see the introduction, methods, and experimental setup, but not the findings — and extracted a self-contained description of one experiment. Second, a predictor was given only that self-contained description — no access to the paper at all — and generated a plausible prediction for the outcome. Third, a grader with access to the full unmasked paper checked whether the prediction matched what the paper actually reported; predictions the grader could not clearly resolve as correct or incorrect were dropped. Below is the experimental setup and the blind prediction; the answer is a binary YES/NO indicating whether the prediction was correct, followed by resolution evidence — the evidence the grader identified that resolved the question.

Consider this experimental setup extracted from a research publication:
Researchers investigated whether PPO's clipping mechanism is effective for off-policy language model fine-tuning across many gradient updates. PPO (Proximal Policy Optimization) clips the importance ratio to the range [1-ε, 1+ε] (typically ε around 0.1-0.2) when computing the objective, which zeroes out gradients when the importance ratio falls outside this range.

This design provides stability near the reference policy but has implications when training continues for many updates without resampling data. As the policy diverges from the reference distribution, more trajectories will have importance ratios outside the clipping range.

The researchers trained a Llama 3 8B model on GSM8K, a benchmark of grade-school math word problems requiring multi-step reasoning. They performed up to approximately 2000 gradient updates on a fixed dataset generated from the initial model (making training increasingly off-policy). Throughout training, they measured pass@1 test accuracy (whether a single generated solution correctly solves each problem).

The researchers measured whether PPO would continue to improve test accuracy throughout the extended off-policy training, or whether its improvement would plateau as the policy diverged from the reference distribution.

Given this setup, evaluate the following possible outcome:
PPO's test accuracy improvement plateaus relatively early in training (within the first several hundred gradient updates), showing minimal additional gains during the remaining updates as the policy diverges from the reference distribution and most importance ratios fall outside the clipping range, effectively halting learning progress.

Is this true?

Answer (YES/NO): YES